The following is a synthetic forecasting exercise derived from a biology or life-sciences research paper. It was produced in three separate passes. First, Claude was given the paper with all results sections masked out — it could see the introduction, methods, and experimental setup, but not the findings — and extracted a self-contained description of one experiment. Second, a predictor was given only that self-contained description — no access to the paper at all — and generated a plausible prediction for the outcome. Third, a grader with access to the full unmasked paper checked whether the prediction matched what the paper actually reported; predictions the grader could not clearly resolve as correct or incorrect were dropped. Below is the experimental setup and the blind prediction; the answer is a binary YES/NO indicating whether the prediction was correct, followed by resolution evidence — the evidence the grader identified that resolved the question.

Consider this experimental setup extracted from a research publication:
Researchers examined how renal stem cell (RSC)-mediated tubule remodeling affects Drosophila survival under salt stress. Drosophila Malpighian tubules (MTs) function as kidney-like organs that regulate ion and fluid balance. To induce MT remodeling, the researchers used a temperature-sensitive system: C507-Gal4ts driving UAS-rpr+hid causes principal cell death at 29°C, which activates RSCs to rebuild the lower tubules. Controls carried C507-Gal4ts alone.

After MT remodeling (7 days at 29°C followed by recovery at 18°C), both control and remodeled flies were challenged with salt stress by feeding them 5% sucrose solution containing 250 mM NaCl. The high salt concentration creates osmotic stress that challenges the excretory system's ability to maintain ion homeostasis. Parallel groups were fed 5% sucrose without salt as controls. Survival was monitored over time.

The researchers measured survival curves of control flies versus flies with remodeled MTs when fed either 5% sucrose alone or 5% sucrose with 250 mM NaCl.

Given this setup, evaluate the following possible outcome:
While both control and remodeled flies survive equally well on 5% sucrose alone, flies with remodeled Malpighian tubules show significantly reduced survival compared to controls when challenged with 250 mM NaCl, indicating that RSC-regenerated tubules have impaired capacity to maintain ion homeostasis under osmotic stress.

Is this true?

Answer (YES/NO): YES